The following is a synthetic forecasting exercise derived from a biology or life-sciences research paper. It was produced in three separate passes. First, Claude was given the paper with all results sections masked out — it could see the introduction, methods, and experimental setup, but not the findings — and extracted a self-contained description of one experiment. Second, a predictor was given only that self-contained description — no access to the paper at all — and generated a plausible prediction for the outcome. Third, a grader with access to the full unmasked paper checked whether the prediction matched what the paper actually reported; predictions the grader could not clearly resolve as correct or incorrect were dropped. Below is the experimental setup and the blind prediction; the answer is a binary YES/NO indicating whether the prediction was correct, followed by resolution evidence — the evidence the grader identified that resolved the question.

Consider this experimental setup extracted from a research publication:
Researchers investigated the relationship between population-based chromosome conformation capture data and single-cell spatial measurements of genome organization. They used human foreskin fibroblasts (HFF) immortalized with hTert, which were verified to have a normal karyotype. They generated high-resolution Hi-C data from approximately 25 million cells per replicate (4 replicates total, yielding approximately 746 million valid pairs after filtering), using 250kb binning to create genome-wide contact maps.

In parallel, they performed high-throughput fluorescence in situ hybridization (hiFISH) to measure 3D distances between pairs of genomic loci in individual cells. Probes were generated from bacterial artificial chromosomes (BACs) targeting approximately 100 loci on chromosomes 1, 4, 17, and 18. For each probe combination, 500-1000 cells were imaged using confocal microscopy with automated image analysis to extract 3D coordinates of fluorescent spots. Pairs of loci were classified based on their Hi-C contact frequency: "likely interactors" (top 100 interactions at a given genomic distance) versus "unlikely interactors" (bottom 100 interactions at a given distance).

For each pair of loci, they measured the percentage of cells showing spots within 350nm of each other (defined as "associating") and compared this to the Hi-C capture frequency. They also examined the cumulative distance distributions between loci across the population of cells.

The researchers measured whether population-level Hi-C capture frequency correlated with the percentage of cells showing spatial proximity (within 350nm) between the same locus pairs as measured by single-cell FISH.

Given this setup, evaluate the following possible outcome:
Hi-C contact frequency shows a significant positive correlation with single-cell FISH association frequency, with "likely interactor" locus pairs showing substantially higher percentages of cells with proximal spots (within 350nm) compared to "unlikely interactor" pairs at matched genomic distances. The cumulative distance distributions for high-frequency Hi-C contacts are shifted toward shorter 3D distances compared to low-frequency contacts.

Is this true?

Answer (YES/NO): YES